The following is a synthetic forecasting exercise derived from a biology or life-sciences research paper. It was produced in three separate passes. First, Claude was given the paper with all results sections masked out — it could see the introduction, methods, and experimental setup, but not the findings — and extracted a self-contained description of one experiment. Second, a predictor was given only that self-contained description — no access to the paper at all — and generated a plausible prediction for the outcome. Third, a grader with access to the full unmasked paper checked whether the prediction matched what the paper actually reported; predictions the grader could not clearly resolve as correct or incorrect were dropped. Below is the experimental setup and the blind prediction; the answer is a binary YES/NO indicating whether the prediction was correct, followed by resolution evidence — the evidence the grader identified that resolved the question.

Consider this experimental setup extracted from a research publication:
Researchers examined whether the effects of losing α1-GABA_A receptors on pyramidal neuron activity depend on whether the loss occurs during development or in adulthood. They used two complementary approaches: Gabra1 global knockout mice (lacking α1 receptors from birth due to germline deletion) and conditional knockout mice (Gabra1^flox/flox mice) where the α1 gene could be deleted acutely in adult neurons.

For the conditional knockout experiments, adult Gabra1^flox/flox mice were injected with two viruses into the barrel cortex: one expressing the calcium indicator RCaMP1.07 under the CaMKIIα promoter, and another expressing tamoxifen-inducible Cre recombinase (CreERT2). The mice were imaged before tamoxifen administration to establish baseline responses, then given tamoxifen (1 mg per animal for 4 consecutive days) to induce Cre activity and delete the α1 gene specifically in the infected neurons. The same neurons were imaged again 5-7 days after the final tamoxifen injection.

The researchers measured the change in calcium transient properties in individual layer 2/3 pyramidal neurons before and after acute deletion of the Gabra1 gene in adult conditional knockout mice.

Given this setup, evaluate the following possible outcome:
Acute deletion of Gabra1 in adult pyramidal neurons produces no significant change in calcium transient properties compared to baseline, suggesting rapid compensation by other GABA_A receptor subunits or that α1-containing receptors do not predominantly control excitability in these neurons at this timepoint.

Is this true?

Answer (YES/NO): NO